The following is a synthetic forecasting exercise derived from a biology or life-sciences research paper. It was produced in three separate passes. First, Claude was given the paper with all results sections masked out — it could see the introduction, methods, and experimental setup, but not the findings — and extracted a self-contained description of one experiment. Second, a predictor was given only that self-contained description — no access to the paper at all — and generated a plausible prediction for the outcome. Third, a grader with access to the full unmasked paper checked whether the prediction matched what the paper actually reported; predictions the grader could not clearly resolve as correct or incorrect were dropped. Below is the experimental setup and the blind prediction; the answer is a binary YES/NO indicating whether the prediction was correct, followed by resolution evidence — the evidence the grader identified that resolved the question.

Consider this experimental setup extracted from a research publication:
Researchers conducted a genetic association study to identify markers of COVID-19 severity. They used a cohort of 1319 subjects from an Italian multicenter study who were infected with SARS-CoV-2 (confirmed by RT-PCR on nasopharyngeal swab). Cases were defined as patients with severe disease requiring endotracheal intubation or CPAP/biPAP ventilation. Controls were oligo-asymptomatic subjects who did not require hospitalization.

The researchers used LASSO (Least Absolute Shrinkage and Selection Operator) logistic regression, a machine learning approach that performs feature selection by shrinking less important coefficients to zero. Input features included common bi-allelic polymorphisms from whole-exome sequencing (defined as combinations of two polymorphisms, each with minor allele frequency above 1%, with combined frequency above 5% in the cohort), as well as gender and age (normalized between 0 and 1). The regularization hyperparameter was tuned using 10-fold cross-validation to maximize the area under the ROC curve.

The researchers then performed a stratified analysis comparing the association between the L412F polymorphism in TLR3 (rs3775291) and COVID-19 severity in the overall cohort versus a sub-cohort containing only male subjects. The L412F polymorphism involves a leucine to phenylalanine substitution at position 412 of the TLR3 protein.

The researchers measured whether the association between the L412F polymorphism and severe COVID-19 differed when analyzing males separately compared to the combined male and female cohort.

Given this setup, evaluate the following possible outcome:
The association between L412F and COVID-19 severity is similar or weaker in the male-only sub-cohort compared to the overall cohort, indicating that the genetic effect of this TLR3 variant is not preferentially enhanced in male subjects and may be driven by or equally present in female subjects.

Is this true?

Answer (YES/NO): NO